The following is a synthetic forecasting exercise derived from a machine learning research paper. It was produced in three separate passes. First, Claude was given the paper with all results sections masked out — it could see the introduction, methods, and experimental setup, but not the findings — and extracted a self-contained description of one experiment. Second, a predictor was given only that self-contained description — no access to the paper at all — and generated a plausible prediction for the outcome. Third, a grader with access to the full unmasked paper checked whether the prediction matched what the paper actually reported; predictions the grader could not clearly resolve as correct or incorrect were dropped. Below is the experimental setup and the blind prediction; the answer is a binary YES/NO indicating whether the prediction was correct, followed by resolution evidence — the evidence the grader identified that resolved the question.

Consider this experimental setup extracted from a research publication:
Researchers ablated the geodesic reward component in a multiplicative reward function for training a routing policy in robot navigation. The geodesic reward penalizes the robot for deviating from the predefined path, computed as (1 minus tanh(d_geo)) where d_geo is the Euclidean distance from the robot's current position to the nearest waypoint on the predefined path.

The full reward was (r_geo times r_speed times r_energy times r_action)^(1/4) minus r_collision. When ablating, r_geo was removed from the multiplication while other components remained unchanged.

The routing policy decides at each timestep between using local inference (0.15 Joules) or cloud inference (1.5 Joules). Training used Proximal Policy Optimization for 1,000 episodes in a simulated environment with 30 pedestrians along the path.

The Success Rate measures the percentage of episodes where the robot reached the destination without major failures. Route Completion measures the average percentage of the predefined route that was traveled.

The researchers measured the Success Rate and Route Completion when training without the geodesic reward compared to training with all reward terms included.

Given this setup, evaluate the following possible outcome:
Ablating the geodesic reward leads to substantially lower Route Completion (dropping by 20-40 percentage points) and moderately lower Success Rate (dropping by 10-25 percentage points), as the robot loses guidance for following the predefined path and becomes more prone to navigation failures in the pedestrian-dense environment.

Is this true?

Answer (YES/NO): NO